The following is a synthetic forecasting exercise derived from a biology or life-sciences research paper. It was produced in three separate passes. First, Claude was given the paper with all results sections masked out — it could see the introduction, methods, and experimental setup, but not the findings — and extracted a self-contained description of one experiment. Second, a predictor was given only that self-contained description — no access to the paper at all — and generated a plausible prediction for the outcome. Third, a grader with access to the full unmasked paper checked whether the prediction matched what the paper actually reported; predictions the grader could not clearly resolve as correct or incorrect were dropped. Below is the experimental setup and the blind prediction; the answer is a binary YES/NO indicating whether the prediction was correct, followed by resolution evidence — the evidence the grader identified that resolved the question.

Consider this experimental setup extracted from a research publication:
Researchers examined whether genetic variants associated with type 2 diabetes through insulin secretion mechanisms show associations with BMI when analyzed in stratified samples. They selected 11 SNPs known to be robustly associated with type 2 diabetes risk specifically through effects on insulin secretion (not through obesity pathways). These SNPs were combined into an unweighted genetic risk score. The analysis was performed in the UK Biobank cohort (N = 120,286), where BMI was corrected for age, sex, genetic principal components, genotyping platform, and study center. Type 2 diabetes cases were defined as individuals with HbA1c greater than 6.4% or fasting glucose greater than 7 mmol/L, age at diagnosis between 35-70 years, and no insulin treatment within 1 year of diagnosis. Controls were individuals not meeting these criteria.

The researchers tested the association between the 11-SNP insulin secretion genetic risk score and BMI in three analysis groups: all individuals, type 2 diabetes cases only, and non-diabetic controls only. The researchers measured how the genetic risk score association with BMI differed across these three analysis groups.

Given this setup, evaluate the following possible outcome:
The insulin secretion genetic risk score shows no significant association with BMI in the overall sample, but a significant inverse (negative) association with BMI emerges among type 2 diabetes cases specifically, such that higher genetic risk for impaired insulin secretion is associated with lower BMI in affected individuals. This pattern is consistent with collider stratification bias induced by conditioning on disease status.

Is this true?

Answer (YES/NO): NO